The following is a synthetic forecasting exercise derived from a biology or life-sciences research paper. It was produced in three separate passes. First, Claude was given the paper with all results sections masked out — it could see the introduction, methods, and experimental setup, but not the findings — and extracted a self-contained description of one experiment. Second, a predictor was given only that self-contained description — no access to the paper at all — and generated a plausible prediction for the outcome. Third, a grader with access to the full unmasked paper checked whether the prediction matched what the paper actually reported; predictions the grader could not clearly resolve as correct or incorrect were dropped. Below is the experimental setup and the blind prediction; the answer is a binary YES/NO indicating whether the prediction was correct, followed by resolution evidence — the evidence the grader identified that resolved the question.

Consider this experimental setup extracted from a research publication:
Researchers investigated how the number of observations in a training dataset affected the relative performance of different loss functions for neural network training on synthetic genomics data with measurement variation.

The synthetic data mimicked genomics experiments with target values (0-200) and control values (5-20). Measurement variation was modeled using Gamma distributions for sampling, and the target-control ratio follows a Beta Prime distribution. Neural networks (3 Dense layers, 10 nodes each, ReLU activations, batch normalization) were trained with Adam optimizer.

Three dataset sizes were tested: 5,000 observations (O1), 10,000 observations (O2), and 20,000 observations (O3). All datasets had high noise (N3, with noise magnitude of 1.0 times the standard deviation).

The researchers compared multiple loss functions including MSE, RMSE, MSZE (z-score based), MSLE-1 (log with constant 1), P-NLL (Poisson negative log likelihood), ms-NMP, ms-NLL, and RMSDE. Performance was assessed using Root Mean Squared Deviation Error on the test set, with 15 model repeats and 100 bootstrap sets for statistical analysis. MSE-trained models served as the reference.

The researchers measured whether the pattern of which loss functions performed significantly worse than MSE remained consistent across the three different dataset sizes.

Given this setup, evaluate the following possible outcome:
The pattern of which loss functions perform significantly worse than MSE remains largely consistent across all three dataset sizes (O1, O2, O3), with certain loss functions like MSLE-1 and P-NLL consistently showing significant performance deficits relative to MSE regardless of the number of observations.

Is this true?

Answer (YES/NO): NO